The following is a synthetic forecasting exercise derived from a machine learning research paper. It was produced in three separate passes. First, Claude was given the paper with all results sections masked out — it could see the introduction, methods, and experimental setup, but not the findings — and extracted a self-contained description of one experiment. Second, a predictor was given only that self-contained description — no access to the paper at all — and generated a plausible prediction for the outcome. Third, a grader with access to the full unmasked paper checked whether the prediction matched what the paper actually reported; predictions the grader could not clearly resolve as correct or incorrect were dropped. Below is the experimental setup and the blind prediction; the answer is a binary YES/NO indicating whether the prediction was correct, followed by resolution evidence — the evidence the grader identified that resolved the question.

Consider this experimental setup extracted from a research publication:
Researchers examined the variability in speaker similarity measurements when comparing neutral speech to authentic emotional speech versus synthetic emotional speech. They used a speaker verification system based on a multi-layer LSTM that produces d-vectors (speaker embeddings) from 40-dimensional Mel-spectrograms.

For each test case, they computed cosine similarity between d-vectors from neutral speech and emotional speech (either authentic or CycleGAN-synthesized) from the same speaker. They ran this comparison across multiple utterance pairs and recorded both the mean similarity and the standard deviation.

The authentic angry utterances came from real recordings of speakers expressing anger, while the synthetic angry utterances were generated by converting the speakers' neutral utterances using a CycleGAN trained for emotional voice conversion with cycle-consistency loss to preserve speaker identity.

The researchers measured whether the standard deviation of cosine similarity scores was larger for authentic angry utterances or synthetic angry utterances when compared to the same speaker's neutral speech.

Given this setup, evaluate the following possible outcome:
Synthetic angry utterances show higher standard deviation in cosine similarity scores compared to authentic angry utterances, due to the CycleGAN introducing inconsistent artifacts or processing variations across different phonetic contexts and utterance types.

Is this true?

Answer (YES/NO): NO